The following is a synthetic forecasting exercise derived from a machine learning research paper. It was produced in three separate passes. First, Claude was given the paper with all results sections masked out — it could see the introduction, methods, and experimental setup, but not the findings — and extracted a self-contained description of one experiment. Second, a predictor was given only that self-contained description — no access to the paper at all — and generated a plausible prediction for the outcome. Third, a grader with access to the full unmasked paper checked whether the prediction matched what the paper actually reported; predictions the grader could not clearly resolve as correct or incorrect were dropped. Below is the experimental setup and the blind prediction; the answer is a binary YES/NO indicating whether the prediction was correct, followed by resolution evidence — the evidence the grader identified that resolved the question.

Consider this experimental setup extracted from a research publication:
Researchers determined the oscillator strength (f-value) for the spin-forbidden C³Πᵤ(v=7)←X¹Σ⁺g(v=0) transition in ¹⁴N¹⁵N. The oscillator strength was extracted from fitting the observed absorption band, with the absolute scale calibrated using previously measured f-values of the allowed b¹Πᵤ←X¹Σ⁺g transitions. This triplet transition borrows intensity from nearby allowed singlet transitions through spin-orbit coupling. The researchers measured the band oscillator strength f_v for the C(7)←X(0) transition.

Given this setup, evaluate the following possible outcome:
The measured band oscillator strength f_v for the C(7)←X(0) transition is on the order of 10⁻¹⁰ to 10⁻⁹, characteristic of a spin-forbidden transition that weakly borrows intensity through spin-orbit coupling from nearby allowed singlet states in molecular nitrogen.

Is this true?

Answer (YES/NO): NO